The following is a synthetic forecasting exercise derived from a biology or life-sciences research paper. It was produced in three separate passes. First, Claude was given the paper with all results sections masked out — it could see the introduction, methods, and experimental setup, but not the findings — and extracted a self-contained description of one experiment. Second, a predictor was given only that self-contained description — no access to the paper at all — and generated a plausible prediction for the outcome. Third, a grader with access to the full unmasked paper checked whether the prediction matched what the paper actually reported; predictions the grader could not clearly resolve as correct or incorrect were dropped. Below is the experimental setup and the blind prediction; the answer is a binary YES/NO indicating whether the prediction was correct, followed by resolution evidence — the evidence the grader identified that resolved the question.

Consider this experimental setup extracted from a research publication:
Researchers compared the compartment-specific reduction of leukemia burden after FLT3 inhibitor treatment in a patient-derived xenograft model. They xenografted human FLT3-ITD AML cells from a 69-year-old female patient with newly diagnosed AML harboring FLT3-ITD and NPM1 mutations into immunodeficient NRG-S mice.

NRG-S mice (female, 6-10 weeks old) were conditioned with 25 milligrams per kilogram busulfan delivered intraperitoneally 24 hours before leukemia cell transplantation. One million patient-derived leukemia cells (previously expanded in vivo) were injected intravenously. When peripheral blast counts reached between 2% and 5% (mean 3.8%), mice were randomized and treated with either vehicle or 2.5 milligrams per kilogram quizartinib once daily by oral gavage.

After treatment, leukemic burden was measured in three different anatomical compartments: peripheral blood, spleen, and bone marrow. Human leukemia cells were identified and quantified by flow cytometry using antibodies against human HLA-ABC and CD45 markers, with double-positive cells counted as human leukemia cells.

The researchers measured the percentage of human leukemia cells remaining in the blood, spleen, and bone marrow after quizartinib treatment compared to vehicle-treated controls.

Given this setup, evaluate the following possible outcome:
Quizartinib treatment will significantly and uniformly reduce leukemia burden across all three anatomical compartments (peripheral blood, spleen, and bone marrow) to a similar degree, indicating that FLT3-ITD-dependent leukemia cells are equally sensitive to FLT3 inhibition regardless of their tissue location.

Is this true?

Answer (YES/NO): NO